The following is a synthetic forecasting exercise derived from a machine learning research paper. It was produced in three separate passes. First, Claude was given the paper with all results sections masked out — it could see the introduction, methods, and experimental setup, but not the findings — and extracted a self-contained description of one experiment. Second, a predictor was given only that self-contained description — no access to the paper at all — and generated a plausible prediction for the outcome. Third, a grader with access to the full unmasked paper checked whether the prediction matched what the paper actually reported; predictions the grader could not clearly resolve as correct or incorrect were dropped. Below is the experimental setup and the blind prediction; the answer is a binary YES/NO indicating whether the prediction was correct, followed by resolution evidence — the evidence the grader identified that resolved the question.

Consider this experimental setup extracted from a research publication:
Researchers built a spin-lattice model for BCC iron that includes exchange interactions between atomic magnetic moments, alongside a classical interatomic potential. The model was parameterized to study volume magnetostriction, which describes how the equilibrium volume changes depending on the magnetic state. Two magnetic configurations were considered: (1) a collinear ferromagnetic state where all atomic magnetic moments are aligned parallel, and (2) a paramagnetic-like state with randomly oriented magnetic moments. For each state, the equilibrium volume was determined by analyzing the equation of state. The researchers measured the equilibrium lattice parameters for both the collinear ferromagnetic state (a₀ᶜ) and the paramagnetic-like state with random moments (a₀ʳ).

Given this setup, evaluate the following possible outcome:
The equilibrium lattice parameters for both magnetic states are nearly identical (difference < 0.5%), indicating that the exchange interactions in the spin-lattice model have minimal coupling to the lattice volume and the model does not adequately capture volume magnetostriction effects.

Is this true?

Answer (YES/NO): NO